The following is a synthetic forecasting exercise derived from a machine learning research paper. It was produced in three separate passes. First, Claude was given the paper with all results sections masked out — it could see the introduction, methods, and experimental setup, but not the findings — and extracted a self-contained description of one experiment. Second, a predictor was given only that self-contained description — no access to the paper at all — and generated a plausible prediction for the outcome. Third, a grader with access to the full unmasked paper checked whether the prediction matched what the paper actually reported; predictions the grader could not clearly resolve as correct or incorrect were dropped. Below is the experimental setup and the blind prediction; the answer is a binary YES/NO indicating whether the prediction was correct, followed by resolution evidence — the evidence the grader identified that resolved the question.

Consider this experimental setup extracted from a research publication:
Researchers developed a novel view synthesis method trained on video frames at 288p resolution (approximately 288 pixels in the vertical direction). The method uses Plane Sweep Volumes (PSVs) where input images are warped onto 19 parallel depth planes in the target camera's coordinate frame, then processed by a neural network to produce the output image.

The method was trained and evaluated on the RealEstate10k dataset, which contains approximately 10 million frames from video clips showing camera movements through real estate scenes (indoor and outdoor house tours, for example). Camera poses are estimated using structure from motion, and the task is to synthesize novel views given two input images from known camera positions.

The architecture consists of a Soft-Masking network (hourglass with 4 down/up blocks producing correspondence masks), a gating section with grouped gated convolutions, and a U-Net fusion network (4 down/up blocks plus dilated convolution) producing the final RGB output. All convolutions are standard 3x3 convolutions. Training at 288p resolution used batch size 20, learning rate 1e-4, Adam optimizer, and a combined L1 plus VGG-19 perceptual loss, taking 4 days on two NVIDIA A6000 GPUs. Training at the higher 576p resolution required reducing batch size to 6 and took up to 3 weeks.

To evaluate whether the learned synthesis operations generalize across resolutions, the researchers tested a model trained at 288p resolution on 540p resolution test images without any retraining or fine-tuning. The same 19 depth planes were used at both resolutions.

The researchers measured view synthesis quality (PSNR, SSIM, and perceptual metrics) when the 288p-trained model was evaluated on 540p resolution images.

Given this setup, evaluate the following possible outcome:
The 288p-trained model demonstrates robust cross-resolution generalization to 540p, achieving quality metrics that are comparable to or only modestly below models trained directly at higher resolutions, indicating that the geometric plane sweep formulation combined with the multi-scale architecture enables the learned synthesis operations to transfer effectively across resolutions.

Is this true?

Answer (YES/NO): YES